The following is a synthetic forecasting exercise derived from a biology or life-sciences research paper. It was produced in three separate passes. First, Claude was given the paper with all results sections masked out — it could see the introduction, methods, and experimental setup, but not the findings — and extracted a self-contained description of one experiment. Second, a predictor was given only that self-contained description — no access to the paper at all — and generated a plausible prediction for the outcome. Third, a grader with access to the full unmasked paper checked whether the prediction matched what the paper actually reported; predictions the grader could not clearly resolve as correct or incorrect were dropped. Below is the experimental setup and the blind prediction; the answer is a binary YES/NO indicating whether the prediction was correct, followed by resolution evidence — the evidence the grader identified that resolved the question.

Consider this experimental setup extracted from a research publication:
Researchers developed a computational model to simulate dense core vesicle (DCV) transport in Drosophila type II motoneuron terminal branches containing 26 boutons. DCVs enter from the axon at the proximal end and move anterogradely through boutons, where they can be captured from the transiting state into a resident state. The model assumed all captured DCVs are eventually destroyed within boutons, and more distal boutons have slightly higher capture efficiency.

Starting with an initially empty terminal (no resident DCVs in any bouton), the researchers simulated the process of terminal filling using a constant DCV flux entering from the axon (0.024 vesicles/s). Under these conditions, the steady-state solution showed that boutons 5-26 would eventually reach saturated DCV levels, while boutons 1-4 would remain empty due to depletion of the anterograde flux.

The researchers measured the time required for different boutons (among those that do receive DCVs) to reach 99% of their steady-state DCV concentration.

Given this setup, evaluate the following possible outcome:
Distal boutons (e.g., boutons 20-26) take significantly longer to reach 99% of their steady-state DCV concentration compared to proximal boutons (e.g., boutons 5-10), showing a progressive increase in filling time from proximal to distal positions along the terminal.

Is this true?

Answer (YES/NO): NO